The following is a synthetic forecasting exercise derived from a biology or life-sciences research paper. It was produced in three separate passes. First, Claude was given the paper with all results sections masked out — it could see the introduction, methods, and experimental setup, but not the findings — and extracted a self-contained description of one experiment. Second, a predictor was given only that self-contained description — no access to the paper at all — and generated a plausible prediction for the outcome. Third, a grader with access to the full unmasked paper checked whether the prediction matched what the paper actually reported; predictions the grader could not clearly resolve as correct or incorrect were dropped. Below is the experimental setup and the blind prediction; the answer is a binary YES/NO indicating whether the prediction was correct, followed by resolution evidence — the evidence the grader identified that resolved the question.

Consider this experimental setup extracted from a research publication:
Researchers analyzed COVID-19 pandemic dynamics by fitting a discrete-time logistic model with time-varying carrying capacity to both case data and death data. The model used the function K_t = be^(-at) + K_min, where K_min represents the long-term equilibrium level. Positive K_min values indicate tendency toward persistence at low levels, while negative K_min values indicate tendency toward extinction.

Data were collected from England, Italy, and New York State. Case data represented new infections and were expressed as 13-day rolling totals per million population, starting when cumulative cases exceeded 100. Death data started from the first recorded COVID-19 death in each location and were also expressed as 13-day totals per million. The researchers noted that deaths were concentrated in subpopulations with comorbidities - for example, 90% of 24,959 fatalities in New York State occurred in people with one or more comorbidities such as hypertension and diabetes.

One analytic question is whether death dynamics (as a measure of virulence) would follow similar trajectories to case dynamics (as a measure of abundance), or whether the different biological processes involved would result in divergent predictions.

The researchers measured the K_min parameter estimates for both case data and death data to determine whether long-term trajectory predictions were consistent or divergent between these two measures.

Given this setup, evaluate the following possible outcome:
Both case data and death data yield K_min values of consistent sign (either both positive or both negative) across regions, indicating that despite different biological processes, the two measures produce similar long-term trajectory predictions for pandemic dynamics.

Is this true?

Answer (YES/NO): NO